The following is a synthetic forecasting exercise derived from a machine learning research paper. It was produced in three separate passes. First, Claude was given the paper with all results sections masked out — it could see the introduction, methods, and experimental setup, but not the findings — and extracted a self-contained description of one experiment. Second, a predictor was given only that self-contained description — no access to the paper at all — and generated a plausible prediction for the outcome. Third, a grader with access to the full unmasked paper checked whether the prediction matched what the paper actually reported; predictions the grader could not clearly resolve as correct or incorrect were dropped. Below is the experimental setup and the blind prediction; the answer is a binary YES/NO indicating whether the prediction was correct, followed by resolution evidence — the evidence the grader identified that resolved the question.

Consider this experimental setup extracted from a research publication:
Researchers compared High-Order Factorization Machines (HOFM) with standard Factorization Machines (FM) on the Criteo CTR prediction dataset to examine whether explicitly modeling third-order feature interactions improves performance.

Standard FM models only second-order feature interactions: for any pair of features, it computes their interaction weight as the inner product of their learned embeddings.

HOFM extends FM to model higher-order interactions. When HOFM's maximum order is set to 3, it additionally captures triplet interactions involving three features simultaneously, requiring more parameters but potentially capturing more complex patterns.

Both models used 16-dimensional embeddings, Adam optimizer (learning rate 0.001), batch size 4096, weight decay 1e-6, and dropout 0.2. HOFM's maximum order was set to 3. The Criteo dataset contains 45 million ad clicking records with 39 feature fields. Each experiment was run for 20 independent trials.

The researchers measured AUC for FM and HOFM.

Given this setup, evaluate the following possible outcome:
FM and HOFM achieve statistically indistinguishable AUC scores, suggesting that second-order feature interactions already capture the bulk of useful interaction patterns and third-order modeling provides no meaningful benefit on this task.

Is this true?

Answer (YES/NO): NO